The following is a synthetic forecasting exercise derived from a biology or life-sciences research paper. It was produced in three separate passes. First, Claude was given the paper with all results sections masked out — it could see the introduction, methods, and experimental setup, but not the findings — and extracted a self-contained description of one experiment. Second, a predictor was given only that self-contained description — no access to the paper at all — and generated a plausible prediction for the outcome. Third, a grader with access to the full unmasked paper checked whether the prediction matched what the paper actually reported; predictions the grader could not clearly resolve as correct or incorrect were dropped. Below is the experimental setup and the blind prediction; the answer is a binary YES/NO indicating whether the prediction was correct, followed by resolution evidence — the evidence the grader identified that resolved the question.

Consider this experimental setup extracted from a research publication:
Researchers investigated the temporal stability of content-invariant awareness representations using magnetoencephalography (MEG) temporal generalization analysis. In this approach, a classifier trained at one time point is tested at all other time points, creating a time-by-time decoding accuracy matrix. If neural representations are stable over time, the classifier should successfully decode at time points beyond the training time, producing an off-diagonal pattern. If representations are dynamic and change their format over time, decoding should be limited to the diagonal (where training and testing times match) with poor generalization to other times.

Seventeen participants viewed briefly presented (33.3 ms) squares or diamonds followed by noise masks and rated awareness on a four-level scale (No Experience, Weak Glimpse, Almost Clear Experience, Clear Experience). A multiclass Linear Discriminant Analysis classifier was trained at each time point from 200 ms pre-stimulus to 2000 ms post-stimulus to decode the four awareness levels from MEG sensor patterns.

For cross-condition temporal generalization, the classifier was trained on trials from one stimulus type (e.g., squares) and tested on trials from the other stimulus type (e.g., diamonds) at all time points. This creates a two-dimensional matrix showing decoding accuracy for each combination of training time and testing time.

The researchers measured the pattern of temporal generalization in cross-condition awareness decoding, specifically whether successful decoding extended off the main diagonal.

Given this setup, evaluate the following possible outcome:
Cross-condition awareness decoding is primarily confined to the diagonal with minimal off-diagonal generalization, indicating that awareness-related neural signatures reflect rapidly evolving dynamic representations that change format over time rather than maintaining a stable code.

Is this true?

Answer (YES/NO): YES